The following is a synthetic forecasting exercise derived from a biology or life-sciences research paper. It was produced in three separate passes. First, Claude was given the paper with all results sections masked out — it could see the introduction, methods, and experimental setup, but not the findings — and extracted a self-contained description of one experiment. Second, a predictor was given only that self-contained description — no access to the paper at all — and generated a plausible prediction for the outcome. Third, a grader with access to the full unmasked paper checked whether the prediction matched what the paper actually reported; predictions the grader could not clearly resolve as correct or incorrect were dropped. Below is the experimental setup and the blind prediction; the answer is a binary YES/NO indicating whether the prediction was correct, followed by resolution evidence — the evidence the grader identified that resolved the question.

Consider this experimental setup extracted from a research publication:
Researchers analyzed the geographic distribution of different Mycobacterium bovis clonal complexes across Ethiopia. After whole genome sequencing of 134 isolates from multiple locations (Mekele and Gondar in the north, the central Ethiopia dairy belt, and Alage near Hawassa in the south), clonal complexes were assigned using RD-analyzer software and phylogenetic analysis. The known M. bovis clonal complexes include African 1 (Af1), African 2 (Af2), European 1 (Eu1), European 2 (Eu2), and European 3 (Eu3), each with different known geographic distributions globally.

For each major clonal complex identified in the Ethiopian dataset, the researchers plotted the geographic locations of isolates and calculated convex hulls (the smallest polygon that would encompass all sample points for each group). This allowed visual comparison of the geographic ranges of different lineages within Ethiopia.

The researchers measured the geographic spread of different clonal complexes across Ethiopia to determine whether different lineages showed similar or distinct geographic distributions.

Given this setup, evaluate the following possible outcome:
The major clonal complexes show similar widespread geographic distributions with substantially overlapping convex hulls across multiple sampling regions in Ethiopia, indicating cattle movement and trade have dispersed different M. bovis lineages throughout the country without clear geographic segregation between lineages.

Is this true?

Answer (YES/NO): NO